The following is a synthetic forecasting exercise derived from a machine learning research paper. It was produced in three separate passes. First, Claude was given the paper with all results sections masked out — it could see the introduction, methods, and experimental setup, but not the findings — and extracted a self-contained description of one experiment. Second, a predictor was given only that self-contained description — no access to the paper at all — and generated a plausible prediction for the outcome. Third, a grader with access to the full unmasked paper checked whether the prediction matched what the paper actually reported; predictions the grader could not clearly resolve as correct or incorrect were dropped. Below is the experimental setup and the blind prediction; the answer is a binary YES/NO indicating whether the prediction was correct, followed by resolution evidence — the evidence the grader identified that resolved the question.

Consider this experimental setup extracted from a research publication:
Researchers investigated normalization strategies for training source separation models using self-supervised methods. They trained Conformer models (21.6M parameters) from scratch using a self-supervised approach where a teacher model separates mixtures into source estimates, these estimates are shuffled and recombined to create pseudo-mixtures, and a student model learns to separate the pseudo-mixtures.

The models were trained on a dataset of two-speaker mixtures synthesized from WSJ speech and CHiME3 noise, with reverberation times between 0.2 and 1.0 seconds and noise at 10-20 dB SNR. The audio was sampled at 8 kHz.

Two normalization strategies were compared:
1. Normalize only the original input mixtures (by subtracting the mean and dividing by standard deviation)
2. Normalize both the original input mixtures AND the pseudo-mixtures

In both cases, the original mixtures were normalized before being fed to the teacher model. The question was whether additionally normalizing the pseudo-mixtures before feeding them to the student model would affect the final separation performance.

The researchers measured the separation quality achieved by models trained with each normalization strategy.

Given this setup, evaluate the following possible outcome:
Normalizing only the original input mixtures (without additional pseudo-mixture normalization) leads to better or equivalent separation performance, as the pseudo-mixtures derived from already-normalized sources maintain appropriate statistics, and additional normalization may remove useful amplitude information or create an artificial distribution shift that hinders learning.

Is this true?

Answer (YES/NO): YES